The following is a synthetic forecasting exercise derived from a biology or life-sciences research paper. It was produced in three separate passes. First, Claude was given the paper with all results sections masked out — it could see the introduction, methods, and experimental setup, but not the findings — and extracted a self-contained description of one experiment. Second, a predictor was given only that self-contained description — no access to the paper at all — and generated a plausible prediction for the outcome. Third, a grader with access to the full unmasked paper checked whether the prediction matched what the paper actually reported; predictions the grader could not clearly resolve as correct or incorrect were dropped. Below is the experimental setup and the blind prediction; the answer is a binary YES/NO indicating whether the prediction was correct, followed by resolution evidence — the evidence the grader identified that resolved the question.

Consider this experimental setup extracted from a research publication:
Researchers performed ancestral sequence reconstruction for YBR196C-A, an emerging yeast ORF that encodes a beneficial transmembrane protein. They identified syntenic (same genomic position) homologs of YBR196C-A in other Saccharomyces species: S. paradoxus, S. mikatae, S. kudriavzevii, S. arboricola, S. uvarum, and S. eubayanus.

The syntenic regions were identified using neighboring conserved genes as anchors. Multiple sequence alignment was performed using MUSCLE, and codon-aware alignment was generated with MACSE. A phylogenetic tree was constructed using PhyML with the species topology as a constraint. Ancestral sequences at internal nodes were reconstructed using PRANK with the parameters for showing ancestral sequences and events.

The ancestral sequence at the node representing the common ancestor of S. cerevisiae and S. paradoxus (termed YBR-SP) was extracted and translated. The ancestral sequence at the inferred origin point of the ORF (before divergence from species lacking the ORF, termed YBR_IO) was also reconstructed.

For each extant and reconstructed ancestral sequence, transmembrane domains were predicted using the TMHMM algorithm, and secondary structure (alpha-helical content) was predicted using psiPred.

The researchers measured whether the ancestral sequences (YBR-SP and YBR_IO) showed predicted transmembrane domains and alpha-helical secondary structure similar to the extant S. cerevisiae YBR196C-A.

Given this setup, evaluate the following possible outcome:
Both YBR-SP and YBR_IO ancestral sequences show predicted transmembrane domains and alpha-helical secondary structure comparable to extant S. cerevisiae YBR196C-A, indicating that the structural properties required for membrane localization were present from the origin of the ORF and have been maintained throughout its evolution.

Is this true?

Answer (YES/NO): NO